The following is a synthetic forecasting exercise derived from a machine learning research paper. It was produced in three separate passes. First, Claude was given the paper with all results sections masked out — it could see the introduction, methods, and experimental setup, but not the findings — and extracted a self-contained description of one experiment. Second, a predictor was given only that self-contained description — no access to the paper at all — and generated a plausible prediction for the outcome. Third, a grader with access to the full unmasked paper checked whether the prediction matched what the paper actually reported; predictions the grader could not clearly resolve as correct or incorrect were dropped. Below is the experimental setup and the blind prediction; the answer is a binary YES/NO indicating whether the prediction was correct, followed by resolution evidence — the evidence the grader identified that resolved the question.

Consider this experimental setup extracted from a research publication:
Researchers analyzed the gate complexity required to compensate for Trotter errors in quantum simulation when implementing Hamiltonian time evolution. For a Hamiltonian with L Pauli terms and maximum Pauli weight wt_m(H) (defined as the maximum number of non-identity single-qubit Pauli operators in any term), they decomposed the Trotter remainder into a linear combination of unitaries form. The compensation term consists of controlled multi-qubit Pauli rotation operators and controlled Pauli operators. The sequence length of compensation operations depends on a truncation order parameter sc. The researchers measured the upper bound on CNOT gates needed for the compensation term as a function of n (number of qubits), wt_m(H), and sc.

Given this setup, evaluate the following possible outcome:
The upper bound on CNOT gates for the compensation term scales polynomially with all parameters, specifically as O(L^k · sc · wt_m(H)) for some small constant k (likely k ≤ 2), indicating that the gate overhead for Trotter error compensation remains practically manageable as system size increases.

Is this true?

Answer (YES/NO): NO